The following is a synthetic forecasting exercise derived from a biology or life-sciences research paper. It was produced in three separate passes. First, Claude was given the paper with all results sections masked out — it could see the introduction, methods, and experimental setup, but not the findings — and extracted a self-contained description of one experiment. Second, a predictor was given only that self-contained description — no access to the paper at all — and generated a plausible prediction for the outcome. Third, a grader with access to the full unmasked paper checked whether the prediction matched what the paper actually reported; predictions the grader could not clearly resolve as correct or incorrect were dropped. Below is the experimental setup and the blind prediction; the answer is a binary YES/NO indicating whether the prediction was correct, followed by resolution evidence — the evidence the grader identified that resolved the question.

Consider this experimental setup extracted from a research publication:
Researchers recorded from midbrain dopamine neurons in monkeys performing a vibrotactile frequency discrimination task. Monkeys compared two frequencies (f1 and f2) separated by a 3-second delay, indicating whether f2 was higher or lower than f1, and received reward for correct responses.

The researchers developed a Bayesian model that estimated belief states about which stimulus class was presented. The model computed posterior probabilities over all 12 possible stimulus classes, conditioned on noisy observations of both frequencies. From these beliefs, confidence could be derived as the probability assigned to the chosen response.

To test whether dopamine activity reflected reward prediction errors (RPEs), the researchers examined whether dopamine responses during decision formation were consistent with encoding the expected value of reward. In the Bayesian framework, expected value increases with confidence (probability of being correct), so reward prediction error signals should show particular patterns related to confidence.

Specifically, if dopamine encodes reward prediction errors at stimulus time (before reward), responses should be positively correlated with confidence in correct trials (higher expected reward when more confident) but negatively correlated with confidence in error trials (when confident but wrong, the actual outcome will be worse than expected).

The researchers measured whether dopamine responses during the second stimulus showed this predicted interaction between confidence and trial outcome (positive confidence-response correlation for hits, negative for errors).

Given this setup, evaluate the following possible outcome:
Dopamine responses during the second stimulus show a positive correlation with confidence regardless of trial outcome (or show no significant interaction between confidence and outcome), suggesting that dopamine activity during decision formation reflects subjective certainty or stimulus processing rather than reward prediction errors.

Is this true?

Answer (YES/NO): NO